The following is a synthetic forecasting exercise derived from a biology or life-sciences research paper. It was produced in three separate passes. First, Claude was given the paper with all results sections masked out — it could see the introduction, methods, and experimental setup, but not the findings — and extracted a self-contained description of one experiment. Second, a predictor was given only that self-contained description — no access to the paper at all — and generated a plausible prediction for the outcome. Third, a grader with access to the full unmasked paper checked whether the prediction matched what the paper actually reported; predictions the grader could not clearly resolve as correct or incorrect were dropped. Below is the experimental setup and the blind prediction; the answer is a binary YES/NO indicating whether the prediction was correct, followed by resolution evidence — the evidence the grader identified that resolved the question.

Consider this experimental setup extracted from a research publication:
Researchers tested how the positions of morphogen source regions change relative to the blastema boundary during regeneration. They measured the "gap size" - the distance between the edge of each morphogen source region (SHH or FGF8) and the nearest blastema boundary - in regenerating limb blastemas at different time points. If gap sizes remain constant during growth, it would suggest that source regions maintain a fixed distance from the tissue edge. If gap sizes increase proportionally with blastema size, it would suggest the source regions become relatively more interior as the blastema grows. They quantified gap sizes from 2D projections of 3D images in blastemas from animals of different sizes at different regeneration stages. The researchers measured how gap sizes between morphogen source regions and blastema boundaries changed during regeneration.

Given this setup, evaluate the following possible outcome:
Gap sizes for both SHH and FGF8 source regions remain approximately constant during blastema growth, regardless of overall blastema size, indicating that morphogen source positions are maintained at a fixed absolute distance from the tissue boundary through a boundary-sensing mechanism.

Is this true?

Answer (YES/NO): NO